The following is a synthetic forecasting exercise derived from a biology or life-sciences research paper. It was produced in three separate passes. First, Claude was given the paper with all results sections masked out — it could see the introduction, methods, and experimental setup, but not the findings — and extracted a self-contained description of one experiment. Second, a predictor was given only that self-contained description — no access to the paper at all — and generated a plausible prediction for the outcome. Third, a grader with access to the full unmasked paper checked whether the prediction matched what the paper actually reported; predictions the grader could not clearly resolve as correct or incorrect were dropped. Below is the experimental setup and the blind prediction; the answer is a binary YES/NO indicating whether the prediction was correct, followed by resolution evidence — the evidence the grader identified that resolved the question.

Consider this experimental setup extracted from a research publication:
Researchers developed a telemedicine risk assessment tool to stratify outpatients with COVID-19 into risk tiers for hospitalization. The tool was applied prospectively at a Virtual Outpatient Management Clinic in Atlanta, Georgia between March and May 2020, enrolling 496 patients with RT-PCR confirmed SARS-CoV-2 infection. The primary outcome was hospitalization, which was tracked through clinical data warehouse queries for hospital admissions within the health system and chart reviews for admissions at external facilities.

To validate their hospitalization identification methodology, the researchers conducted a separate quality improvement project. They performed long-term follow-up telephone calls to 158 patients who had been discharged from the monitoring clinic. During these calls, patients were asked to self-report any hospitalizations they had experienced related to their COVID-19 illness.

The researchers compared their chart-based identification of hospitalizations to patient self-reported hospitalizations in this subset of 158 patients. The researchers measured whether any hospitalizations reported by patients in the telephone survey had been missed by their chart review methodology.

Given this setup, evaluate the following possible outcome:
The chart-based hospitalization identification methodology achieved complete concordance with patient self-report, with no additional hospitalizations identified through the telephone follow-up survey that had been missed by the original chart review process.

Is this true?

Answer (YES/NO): YES